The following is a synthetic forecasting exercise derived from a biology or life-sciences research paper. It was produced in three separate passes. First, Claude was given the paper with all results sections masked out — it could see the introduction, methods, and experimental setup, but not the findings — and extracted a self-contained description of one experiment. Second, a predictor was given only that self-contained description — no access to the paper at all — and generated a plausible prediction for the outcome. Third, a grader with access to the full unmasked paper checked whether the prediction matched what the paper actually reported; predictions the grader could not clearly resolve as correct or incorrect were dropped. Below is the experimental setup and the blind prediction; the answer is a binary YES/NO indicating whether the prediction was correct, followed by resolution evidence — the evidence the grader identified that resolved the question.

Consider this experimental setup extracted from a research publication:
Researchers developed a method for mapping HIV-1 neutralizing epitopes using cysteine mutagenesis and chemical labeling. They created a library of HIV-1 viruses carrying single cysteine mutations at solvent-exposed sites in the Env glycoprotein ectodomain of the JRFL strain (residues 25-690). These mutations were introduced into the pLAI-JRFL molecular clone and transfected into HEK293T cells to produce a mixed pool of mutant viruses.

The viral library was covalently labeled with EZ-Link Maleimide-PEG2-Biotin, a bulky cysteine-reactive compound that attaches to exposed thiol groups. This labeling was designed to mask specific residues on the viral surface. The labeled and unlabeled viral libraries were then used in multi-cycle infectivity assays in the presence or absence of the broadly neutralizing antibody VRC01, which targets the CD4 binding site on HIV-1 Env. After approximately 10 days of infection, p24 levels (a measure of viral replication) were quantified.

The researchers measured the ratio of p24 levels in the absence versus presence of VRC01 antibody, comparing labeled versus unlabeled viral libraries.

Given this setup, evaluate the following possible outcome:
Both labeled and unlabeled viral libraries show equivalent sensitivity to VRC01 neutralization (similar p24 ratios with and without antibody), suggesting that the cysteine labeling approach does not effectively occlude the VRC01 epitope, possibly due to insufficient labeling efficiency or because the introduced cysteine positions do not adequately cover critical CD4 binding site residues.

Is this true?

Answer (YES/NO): NO